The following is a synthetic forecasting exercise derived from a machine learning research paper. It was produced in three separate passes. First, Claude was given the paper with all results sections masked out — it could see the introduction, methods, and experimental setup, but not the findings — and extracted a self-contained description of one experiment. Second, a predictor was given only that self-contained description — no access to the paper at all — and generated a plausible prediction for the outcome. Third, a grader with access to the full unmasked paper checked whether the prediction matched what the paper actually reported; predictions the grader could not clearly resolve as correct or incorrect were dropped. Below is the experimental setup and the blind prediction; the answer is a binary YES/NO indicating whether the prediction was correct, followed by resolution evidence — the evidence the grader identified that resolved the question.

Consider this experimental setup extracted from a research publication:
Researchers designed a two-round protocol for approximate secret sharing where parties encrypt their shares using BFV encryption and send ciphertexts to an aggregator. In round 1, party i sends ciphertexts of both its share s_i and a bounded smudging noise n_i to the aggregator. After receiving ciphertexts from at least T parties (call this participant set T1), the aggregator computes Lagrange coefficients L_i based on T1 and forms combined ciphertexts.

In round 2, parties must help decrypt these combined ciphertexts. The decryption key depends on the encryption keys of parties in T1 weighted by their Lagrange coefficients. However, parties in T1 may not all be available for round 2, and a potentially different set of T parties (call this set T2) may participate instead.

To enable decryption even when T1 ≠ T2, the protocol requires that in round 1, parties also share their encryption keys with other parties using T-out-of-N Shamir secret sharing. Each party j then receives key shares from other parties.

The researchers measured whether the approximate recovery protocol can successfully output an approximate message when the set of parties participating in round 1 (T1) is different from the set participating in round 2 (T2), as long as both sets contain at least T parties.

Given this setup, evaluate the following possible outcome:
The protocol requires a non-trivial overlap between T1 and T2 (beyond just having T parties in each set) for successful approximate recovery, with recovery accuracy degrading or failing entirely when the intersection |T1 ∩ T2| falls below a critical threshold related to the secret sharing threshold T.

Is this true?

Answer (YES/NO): NO